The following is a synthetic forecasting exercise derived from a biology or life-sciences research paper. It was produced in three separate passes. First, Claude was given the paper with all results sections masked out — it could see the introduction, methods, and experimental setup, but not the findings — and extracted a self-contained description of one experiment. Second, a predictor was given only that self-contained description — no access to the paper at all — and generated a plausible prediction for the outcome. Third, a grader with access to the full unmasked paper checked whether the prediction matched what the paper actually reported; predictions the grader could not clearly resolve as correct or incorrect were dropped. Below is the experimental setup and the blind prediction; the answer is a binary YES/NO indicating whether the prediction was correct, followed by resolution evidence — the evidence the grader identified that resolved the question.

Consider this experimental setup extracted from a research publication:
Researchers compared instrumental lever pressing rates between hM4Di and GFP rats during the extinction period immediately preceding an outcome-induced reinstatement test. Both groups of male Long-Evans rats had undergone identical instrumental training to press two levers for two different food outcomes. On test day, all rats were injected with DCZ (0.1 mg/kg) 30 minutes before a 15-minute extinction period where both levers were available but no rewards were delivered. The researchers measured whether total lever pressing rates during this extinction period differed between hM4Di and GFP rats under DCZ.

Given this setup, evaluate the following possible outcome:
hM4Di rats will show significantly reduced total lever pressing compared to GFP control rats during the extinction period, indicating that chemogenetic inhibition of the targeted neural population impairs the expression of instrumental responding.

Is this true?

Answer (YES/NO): YES